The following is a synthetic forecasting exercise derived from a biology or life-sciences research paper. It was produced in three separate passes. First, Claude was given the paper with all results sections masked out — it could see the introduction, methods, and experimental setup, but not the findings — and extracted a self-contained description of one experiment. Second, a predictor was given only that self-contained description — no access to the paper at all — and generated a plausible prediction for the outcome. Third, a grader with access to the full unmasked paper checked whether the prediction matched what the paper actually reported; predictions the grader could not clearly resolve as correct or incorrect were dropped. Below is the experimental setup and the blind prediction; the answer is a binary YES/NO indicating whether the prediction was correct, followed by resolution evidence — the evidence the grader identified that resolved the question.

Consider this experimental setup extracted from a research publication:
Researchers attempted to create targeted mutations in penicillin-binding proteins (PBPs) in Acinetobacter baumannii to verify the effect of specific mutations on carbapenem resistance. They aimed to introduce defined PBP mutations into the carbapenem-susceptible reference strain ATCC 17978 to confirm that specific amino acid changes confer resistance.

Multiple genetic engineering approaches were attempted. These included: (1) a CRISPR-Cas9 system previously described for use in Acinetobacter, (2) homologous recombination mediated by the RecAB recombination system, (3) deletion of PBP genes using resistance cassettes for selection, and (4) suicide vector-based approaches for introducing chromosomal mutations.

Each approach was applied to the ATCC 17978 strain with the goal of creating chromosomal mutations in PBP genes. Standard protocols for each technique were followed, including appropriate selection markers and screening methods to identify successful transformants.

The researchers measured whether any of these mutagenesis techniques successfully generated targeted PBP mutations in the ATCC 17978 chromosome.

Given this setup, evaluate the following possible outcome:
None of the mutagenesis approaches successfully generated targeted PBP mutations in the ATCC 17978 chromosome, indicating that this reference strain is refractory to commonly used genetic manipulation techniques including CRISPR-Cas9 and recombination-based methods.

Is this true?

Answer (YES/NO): YES